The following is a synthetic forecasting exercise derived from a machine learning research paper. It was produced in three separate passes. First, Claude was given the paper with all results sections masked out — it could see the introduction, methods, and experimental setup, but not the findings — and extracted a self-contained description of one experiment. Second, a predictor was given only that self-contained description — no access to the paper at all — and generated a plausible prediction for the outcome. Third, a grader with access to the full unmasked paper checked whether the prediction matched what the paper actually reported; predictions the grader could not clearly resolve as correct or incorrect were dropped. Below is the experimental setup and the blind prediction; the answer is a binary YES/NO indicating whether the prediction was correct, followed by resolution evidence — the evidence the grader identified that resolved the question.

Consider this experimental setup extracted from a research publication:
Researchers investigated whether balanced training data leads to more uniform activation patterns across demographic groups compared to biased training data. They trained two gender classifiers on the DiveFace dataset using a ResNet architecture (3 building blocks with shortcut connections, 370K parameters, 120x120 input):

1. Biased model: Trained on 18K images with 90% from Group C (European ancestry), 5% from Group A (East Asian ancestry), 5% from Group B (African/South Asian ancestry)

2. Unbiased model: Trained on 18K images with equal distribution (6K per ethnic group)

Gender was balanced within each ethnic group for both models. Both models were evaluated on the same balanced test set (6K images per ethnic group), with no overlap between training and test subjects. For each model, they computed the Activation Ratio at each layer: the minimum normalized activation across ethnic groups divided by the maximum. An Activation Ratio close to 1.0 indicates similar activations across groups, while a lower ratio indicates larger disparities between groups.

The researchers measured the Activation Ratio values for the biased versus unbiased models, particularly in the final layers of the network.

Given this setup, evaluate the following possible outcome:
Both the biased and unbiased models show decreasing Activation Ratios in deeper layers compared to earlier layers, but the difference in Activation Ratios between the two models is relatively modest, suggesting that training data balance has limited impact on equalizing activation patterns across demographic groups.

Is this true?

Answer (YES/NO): NO